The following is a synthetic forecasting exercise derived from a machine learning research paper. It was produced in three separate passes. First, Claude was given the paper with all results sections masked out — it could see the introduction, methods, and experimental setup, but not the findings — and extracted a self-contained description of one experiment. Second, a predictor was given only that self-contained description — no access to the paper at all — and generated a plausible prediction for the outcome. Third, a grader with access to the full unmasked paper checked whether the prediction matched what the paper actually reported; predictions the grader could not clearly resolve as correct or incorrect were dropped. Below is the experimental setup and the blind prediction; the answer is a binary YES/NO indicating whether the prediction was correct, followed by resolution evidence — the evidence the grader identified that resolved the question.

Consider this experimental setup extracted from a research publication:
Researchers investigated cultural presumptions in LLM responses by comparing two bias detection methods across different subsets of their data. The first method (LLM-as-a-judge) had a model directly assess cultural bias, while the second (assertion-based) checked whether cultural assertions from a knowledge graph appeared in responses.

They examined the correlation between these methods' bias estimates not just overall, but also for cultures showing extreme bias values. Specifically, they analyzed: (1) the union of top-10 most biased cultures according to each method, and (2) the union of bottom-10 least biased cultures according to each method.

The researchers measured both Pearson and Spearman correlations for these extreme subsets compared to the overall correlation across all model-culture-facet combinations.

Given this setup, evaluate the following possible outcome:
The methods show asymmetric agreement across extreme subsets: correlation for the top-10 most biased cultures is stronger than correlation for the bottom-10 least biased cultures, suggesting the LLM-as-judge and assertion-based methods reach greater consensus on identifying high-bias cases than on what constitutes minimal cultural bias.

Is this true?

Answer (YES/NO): NO